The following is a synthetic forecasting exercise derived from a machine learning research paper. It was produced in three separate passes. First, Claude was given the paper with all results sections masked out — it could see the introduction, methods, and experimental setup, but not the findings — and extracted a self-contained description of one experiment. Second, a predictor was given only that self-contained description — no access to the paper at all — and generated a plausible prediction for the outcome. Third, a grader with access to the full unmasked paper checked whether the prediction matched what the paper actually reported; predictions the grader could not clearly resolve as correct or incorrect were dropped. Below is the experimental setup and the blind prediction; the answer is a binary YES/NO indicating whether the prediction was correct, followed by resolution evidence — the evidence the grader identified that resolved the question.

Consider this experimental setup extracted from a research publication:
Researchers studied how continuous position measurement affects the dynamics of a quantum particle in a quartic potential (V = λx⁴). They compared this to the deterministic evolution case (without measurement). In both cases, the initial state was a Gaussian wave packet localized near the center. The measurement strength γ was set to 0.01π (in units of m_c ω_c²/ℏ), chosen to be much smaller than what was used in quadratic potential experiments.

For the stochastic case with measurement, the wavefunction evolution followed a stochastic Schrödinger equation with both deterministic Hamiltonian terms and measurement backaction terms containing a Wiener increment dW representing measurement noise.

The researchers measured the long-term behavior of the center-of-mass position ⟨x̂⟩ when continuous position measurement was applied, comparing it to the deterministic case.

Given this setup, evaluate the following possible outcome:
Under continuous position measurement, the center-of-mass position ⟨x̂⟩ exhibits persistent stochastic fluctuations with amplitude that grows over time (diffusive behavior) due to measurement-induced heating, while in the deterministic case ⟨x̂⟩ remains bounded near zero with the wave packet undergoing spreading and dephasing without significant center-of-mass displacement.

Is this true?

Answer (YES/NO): NO